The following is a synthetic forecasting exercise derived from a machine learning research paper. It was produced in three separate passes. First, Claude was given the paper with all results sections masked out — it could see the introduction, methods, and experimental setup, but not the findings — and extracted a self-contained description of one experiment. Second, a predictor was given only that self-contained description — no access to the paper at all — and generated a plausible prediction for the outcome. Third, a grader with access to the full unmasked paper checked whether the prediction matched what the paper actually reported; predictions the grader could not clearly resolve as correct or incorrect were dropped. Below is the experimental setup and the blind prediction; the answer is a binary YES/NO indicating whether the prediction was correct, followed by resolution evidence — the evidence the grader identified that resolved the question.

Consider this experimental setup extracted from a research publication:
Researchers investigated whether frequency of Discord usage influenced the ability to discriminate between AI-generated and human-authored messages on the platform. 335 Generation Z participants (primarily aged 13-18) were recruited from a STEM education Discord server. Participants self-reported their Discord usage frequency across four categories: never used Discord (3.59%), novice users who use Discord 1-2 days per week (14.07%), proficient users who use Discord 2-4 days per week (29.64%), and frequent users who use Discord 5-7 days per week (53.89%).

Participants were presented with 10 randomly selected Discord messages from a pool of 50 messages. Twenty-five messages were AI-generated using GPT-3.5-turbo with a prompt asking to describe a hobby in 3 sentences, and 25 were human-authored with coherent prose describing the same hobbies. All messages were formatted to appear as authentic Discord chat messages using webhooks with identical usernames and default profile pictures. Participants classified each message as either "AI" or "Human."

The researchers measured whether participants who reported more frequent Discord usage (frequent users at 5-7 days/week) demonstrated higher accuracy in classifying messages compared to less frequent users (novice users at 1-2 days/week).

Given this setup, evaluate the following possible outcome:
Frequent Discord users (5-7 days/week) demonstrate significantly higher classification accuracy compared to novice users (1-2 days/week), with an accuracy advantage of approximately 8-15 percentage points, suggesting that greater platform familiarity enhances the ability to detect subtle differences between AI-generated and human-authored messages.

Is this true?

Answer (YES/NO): NO